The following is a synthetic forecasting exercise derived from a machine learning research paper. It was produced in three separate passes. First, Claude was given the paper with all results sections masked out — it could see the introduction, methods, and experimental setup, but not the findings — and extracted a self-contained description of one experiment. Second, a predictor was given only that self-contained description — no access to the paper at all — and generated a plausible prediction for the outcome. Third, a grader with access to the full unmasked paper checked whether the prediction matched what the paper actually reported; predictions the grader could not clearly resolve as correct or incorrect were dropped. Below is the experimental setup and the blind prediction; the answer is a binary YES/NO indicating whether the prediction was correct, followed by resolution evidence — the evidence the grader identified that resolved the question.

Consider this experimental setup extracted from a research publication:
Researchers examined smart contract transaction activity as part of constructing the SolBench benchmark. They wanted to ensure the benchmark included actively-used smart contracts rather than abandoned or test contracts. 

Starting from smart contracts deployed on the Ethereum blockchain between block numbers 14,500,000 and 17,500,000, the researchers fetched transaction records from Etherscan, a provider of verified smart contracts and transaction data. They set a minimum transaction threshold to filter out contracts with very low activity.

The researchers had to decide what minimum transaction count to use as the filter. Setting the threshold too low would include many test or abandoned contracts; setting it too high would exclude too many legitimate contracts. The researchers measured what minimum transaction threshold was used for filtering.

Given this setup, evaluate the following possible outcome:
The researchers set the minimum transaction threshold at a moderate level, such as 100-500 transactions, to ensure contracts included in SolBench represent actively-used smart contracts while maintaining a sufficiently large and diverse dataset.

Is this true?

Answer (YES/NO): NO